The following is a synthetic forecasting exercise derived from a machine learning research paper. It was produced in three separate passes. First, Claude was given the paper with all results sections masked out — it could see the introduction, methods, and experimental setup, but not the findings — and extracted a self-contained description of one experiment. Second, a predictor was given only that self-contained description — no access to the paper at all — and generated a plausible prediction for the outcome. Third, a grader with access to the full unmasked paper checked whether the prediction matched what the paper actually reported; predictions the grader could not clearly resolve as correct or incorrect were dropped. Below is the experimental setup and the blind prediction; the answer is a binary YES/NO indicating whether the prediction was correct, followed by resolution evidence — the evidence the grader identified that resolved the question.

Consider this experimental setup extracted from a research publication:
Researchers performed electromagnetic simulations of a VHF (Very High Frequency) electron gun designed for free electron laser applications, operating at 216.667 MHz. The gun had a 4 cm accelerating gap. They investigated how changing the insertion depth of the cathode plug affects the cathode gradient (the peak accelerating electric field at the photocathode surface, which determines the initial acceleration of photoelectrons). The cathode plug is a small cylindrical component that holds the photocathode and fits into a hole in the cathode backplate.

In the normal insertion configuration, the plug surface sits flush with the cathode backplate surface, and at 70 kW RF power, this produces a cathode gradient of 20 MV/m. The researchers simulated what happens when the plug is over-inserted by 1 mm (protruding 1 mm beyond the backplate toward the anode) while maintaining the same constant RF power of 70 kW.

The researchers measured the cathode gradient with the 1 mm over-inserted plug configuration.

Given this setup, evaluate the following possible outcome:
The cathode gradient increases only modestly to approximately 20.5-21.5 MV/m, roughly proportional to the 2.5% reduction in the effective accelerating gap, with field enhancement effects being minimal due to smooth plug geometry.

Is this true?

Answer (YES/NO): NO